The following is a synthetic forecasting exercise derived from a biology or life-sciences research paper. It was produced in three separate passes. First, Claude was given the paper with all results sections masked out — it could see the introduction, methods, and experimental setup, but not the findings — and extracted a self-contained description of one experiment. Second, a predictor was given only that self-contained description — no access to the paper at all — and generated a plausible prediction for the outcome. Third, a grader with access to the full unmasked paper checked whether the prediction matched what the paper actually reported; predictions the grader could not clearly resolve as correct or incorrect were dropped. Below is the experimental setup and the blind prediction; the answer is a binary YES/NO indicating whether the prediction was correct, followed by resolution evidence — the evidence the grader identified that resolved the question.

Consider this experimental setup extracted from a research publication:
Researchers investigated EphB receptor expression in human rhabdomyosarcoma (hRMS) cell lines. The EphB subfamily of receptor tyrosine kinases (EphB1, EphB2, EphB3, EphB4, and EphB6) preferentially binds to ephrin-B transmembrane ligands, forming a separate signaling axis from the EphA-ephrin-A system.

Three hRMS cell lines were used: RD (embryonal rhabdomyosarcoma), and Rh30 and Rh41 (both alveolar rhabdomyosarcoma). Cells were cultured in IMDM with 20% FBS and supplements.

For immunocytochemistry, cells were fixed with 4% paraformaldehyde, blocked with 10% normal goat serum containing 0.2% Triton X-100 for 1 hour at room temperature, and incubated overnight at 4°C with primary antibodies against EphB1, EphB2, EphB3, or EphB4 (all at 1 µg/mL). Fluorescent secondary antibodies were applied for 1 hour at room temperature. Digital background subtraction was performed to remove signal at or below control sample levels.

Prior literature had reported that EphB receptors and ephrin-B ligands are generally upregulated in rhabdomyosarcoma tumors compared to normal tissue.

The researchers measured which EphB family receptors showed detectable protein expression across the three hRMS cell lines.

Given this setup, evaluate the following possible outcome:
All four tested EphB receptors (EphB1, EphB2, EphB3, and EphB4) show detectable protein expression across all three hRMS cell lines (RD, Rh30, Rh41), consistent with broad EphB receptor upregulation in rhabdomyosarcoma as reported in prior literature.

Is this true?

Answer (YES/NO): NO